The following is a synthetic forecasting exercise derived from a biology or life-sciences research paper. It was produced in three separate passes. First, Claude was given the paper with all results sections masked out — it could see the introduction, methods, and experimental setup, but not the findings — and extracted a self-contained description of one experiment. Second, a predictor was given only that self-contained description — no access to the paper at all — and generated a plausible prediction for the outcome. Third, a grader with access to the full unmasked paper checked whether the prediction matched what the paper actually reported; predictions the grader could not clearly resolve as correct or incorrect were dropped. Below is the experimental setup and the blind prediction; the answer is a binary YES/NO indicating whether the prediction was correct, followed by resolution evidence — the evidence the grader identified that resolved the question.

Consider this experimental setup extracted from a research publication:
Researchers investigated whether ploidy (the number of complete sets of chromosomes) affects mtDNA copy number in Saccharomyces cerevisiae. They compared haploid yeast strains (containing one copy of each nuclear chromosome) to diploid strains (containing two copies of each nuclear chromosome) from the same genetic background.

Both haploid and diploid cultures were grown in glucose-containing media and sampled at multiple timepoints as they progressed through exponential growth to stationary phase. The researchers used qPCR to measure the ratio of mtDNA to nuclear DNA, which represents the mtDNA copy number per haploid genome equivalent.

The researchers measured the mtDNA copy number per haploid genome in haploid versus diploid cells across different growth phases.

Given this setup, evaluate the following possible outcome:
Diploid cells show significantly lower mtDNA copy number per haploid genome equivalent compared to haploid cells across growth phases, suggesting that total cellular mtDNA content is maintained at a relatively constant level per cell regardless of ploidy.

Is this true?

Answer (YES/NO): NO